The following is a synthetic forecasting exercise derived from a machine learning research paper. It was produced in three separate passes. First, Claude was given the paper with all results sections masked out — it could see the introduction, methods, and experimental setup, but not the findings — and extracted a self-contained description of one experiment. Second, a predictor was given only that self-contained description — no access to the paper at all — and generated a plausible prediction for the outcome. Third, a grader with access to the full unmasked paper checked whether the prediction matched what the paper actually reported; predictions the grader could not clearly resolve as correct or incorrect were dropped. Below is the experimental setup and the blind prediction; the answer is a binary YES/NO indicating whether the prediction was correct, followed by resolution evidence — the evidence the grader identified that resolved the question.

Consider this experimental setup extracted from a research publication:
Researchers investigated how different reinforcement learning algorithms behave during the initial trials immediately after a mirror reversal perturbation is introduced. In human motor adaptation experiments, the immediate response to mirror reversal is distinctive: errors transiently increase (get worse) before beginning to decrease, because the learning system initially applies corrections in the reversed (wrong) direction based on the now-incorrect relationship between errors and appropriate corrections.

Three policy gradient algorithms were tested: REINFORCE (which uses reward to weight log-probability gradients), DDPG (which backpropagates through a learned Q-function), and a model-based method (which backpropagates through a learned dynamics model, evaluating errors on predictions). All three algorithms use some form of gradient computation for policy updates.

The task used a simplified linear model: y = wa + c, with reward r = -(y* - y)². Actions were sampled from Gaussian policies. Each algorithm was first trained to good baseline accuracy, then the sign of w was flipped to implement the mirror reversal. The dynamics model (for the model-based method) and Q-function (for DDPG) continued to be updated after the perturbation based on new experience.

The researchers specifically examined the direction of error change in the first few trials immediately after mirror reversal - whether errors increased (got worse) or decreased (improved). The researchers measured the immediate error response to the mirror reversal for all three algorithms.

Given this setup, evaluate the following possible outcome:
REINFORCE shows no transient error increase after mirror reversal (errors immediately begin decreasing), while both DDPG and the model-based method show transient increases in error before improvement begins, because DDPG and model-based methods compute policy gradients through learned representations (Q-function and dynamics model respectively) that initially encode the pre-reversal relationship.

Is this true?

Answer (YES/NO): NO